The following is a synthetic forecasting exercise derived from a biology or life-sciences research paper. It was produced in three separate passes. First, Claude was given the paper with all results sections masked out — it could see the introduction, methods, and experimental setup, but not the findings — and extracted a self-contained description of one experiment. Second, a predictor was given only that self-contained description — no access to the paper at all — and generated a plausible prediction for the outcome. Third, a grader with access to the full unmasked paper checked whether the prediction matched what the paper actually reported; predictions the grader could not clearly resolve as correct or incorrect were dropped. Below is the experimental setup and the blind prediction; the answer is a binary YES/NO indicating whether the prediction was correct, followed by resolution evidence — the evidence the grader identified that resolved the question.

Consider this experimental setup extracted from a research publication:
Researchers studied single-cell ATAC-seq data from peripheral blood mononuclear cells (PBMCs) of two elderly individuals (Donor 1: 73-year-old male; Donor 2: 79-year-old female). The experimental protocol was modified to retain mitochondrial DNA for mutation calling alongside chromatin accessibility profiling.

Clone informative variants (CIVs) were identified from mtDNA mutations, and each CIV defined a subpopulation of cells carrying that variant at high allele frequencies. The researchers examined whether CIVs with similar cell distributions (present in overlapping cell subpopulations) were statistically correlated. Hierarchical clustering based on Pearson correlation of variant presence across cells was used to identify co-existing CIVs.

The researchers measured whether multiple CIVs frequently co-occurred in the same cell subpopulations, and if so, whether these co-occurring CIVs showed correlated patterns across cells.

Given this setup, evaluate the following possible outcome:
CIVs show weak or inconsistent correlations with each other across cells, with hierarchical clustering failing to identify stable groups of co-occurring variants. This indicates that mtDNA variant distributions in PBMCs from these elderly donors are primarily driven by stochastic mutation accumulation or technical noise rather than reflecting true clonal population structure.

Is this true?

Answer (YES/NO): NO